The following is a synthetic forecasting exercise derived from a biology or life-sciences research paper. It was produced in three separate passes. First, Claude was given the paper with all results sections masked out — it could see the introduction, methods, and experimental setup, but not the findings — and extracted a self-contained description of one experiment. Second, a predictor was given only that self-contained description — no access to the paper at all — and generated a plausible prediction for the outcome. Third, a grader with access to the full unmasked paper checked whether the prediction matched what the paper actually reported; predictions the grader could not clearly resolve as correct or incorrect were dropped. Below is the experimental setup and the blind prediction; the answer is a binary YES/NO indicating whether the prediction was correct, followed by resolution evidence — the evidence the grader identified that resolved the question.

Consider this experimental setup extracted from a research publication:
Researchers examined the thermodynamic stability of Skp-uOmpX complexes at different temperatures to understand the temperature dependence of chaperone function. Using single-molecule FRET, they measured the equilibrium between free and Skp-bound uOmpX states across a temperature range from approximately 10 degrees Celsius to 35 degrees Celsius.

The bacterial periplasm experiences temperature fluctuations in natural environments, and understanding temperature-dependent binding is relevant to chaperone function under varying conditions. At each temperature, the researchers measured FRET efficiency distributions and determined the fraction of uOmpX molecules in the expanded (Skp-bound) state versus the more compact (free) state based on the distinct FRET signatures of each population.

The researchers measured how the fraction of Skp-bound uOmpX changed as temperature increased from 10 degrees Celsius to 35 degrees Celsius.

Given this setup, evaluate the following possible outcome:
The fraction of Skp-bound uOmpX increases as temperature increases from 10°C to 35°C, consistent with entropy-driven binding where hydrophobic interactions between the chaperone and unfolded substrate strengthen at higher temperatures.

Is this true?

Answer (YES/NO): NO